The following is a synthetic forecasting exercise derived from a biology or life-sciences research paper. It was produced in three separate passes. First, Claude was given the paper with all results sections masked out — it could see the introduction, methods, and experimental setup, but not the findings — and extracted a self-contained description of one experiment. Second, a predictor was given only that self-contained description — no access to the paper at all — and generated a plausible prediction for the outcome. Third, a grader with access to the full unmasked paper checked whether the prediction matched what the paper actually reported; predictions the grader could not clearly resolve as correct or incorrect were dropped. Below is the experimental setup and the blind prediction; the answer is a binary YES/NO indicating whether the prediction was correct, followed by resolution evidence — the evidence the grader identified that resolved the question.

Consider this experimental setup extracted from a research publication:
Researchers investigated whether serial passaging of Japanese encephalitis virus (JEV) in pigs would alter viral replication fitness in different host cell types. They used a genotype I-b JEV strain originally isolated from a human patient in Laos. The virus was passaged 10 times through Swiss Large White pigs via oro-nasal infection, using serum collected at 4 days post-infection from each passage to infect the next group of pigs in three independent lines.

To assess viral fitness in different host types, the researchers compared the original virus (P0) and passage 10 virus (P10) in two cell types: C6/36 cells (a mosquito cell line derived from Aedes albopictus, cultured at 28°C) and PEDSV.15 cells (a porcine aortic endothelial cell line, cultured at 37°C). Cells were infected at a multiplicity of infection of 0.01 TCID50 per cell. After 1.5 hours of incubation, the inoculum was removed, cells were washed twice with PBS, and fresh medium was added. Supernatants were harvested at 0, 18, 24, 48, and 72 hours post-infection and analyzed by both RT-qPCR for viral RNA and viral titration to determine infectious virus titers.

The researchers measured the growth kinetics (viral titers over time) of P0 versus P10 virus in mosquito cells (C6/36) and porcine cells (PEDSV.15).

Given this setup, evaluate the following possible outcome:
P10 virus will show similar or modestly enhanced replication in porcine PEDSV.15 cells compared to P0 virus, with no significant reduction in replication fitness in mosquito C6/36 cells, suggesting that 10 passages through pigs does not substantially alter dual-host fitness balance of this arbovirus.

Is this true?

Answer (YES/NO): NO